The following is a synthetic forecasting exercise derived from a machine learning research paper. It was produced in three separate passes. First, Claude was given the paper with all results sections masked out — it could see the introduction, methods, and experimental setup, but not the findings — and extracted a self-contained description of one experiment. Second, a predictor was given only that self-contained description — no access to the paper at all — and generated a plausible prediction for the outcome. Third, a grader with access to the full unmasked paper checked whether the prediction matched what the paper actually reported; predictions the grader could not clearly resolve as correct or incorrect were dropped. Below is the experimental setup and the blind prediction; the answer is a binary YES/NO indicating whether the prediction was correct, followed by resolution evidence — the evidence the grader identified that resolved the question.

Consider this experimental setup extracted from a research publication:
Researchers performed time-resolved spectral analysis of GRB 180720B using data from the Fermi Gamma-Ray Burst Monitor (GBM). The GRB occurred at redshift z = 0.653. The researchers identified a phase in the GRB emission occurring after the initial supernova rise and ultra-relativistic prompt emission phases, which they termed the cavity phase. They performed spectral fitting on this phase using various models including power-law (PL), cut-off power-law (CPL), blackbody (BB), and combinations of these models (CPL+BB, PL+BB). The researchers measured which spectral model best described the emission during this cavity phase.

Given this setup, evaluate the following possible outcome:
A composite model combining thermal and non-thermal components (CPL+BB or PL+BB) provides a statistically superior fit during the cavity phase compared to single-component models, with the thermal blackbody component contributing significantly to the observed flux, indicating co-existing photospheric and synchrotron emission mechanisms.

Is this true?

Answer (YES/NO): NO